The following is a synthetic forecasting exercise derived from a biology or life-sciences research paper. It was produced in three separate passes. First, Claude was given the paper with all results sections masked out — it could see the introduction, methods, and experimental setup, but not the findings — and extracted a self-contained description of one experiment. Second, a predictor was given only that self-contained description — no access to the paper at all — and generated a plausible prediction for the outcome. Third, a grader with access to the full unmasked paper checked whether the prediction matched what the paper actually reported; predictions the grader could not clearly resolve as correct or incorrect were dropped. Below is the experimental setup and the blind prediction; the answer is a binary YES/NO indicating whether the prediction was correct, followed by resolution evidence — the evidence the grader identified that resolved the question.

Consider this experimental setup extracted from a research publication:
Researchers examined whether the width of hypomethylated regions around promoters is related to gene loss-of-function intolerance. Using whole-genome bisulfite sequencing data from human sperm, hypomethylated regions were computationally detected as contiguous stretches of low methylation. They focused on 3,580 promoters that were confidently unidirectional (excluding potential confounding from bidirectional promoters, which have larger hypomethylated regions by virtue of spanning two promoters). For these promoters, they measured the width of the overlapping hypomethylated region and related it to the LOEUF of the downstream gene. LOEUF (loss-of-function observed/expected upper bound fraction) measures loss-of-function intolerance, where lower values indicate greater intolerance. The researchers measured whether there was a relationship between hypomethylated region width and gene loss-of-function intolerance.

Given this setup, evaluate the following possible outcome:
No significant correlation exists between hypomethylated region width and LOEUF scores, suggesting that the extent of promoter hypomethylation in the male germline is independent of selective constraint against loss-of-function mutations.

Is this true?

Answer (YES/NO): NO